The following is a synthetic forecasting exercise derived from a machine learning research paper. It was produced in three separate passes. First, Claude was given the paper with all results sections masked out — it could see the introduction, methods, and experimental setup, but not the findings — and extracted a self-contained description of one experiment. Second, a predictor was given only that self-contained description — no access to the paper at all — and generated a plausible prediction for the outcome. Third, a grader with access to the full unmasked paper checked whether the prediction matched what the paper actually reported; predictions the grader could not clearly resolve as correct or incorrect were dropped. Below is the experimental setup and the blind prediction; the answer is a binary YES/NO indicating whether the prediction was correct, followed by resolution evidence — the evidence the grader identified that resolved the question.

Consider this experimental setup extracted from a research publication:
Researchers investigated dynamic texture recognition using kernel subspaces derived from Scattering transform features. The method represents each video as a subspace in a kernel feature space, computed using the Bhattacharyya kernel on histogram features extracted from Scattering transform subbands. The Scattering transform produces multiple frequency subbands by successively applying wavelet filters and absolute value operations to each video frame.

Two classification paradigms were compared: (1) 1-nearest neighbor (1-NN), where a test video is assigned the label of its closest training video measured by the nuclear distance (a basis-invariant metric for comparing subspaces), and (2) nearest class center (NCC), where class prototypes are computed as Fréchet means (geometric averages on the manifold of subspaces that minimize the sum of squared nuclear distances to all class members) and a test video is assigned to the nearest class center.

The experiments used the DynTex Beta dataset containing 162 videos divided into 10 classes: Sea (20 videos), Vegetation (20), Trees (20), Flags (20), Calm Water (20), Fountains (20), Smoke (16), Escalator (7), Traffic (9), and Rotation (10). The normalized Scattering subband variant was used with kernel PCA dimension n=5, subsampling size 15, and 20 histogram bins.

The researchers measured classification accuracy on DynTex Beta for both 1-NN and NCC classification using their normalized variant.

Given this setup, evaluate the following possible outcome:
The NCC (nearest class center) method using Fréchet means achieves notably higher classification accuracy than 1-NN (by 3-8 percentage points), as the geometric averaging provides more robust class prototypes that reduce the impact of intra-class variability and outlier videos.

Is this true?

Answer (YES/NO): NO